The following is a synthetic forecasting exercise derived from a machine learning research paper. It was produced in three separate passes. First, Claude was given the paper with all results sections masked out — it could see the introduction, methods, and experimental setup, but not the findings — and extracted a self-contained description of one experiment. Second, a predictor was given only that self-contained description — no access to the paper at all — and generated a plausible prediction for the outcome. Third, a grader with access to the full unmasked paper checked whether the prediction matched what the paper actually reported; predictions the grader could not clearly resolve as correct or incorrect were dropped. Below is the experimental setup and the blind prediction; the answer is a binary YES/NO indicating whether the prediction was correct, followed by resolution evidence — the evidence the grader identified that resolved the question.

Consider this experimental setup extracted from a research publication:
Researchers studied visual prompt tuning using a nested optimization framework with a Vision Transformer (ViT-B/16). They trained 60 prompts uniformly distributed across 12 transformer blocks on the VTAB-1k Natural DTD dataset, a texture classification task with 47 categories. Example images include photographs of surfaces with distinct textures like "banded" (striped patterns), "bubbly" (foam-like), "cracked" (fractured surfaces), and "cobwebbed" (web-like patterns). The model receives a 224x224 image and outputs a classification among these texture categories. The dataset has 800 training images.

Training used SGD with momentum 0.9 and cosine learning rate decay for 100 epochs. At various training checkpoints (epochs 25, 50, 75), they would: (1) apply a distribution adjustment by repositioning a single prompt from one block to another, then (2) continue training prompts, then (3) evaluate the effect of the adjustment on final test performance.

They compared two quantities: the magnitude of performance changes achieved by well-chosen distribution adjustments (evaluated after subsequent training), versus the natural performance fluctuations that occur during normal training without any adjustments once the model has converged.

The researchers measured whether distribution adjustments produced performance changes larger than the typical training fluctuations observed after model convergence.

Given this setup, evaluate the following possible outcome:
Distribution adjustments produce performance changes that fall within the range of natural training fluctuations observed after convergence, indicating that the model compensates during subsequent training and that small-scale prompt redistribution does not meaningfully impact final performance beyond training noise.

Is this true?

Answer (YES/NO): NO